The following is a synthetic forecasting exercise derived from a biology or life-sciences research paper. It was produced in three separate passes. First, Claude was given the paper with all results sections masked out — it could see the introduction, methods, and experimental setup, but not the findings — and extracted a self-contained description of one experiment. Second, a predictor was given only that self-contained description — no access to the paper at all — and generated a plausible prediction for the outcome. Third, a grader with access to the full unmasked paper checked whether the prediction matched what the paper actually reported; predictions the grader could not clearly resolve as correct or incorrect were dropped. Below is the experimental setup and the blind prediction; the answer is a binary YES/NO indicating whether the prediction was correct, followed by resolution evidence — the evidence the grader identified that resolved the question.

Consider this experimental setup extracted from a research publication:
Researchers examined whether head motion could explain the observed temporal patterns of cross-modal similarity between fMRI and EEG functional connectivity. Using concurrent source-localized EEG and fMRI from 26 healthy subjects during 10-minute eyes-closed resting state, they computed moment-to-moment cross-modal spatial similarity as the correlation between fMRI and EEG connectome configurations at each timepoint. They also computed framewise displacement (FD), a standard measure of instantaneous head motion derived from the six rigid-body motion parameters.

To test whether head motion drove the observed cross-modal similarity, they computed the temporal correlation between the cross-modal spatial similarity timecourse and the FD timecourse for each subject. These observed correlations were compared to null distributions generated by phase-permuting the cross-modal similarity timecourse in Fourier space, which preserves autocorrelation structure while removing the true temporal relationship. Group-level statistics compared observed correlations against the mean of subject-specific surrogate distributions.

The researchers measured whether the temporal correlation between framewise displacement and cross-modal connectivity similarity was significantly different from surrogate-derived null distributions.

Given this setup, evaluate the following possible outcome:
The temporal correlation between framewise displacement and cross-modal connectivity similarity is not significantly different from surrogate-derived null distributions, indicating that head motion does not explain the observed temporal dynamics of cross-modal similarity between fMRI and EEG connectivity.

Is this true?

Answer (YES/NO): YES